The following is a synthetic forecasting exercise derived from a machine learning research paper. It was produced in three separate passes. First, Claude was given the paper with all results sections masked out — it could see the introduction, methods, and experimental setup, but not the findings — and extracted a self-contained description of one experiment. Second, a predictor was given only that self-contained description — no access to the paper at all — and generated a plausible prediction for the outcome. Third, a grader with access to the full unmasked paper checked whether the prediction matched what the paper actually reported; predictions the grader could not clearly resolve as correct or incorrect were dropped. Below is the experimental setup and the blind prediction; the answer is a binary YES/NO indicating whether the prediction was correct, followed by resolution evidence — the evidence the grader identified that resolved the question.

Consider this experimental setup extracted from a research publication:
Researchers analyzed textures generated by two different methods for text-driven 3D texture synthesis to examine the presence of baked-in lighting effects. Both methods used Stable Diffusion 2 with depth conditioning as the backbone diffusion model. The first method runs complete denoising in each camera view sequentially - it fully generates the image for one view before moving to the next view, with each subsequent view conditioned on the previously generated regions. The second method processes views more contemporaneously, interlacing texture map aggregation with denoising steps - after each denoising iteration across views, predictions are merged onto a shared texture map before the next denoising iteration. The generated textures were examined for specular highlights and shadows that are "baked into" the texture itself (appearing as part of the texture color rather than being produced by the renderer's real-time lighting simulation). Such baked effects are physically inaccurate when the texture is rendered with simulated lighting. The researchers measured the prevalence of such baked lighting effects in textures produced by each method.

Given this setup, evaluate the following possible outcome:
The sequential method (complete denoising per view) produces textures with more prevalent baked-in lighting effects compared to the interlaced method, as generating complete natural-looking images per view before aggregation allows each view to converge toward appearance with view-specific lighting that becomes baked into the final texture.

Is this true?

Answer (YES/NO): YES